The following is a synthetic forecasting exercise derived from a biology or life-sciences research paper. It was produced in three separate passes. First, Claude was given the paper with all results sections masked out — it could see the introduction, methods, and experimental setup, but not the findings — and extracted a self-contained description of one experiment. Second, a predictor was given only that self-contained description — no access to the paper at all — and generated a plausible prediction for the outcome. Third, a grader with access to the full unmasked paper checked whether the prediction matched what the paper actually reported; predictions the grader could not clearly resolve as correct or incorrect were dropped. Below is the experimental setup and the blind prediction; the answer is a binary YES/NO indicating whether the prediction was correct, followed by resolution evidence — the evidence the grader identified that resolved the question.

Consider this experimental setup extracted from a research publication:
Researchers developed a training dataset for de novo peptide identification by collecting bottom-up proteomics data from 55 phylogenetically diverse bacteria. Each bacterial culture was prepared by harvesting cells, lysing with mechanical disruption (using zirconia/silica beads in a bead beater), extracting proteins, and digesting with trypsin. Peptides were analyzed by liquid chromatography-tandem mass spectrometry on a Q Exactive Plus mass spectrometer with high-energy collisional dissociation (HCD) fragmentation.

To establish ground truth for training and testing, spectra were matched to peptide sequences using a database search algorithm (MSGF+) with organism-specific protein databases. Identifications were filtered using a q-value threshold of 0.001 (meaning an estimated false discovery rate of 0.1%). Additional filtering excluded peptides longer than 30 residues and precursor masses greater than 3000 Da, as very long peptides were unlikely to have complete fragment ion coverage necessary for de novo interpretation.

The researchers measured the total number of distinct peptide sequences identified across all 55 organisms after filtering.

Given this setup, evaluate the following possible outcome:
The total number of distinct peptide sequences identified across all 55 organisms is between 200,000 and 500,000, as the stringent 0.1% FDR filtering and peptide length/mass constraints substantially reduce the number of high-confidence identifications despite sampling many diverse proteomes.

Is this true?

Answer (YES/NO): NO